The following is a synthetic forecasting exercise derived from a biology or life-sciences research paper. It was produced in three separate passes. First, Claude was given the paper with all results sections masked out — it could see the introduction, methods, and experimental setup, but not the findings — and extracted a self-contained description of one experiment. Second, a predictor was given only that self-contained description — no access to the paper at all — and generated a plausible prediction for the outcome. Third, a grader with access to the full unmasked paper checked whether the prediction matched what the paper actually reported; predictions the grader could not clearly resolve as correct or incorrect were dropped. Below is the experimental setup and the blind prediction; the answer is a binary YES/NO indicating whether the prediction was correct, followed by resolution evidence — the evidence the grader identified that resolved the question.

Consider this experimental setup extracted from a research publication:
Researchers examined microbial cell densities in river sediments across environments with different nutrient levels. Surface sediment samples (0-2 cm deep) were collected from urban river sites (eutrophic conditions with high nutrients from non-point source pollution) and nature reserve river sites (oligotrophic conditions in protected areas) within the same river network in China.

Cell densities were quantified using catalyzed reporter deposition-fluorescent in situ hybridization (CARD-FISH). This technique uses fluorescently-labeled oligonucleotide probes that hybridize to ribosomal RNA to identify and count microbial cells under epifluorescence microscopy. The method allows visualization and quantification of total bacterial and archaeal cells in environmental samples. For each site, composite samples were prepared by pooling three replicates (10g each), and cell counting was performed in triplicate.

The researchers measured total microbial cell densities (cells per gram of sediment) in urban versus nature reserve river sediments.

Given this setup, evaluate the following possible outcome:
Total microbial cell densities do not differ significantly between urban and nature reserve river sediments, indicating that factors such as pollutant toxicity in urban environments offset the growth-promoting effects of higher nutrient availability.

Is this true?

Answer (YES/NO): NO